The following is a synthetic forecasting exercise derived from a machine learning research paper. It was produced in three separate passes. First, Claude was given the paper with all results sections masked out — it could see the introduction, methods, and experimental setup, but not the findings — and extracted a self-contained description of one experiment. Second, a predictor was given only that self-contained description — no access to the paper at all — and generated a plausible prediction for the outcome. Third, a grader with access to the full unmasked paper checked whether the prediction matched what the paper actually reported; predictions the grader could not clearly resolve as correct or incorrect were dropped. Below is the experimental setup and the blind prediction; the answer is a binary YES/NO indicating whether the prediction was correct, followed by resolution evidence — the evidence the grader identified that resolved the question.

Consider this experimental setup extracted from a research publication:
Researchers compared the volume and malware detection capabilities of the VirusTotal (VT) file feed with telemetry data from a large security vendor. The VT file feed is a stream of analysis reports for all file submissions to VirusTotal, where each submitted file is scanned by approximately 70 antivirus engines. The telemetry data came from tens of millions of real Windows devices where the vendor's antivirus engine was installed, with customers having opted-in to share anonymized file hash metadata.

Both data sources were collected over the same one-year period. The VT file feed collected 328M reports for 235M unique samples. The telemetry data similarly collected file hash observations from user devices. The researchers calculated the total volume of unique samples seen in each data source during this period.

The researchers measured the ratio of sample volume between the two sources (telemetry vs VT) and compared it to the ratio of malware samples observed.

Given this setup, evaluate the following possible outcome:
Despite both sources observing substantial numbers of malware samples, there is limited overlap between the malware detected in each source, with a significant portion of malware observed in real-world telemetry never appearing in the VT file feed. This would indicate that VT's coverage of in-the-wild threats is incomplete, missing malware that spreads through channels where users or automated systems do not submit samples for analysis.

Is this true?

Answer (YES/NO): YES